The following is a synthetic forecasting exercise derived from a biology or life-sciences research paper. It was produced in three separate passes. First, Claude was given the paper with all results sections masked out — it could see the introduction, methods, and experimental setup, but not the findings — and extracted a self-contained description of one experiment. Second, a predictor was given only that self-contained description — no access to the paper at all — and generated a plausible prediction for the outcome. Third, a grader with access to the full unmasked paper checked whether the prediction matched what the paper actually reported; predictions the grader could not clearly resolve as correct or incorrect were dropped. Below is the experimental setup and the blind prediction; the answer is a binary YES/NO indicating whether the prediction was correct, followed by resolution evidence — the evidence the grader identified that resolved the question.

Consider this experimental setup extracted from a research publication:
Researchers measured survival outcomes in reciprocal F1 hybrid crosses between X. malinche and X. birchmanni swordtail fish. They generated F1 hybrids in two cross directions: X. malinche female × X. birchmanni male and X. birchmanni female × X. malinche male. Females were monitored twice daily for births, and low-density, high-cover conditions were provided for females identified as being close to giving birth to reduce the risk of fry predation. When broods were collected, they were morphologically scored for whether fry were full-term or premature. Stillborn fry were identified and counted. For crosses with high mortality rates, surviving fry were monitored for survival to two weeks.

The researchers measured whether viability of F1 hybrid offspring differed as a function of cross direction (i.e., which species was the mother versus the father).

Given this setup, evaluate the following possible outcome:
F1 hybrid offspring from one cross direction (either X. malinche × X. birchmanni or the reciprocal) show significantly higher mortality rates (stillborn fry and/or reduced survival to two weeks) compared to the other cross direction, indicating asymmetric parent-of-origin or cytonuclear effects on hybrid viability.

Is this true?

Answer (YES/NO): YES